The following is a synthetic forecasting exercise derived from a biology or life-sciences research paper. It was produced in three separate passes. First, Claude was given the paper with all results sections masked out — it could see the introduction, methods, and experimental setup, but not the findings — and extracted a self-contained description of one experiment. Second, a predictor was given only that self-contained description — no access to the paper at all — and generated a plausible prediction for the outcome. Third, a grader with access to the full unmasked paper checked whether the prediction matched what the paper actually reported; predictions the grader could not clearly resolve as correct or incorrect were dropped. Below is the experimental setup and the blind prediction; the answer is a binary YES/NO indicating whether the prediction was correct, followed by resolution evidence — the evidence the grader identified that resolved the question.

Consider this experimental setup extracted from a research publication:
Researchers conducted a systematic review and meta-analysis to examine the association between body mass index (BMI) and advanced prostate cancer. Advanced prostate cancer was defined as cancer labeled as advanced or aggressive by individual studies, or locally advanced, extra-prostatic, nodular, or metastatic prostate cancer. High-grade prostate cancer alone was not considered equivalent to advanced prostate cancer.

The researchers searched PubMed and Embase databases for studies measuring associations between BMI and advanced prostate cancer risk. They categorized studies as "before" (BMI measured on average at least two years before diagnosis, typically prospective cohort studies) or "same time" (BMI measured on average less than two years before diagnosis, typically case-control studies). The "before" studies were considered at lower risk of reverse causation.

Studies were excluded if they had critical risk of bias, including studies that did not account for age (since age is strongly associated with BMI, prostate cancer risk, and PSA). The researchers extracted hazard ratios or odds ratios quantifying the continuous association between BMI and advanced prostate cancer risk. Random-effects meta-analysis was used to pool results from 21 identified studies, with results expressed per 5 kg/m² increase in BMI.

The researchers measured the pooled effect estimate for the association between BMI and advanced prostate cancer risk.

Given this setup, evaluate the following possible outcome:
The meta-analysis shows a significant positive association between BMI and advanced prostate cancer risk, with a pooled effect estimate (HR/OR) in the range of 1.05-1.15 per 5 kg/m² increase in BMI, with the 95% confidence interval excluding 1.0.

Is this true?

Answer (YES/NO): NO